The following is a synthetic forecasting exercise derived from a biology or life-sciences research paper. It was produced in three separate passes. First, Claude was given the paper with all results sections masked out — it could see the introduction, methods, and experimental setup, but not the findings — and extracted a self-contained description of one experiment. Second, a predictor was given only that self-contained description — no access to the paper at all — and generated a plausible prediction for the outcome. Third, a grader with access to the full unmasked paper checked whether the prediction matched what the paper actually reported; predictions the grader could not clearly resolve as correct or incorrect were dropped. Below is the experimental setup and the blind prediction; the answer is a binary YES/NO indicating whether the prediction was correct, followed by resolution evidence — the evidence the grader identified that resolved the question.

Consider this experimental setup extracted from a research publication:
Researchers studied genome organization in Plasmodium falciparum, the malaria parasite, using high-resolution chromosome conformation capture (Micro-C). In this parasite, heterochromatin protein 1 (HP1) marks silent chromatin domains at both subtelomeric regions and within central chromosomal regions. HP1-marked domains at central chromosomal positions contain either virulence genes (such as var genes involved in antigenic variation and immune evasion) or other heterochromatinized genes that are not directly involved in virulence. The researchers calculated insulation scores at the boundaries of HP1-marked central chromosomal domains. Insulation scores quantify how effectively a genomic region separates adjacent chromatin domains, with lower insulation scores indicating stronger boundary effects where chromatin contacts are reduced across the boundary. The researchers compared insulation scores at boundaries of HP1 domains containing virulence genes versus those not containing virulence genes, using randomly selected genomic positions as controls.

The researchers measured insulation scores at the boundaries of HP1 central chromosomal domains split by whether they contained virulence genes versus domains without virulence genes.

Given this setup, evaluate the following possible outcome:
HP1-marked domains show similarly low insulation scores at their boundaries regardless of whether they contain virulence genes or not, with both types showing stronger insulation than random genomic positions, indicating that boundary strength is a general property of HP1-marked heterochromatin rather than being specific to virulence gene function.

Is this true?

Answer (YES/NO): NO